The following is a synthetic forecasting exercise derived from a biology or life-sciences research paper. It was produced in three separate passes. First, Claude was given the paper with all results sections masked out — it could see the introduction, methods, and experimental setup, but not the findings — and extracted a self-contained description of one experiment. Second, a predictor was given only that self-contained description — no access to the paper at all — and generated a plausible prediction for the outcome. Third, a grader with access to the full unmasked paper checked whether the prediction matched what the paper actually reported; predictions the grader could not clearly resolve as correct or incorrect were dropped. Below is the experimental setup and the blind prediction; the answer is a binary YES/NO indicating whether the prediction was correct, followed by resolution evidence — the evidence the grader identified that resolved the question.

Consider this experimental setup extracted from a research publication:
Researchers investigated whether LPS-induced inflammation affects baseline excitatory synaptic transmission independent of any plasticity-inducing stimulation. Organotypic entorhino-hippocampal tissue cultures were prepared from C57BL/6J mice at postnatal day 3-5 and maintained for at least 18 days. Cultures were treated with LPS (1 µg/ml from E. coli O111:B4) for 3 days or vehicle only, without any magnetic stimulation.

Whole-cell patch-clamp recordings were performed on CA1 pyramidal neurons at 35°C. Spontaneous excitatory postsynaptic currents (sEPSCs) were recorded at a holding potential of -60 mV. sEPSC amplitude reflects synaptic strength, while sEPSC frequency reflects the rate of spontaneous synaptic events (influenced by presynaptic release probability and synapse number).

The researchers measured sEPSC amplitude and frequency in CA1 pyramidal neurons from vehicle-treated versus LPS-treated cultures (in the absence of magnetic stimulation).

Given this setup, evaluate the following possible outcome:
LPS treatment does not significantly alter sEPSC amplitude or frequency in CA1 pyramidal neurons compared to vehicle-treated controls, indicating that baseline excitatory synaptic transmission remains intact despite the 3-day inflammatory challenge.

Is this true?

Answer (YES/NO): YES